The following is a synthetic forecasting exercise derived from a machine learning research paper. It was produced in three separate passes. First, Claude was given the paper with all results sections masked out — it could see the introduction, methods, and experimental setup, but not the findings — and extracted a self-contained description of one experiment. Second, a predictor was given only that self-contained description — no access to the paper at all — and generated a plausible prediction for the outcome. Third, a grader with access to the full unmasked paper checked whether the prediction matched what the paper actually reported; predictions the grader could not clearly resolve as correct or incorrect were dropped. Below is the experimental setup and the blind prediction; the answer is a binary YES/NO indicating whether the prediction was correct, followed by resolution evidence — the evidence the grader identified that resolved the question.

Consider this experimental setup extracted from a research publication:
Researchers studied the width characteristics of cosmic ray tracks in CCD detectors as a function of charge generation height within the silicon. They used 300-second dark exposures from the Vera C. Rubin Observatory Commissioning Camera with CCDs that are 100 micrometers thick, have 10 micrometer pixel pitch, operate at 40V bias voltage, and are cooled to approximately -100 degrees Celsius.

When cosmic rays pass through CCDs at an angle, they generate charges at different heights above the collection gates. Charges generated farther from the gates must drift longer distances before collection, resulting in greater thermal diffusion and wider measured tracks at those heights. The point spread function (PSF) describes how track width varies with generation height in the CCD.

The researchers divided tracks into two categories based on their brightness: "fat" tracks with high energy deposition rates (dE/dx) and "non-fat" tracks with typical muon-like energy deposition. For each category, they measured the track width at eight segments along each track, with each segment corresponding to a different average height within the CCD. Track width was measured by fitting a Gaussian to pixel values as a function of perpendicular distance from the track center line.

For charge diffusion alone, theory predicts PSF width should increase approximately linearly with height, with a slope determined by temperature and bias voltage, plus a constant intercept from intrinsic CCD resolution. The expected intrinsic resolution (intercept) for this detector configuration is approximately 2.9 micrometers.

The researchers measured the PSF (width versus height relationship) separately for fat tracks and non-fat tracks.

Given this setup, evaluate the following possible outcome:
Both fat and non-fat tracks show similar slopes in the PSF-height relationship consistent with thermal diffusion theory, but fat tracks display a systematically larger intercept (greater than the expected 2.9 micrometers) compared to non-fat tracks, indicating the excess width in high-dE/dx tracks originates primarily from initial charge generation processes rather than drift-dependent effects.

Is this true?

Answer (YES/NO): NO